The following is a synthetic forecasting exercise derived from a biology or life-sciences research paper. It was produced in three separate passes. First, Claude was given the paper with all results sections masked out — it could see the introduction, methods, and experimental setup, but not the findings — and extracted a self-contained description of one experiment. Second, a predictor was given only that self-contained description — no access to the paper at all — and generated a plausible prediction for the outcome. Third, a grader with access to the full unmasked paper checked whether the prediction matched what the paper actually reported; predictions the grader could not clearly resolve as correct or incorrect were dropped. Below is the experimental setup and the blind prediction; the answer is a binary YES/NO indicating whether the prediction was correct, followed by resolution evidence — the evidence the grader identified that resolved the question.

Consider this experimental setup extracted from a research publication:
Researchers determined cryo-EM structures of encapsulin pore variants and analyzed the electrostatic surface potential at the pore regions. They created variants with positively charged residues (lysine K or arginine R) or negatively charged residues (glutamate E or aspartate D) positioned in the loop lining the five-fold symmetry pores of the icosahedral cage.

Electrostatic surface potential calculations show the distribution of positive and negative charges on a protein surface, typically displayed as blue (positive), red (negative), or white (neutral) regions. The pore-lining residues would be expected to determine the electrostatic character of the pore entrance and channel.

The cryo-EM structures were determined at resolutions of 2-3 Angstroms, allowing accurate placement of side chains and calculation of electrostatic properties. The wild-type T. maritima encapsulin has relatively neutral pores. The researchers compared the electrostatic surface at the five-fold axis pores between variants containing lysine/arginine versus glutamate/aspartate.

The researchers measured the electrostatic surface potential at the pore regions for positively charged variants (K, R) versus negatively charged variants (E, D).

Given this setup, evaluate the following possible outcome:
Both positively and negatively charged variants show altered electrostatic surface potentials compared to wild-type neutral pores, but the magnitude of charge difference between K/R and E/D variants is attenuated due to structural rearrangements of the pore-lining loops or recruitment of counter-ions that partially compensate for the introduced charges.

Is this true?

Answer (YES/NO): NO